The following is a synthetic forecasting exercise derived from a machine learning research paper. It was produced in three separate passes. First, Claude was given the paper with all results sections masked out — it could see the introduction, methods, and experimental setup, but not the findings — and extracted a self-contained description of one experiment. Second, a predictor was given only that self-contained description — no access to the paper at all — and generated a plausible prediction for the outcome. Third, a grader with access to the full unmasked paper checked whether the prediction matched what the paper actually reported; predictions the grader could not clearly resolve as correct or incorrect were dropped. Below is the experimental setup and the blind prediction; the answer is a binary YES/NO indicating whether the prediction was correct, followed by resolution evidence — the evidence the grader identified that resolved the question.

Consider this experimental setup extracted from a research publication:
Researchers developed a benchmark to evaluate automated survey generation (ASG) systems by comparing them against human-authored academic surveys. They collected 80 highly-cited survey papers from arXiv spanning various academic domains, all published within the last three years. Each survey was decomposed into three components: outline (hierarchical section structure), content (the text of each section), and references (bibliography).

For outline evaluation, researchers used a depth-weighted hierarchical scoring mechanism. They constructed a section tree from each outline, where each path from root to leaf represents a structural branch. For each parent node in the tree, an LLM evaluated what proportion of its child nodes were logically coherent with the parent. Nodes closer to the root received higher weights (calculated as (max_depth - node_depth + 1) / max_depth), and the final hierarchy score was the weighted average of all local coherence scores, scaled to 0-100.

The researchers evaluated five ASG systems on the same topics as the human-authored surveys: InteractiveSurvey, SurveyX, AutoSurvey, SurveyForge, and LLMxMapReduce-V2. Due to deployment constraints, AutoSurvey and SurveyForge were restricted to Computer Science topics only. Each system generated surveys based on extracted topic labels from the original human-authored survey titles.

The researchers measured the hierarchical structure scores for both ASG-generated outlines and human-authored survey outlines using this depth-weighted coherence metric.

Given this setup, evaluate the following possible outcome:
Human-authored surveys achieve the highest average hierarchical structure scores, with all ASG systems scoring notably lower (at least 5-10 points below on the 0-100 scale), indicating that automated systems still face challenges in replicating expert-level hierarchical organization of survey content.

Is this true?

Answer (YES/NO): NO